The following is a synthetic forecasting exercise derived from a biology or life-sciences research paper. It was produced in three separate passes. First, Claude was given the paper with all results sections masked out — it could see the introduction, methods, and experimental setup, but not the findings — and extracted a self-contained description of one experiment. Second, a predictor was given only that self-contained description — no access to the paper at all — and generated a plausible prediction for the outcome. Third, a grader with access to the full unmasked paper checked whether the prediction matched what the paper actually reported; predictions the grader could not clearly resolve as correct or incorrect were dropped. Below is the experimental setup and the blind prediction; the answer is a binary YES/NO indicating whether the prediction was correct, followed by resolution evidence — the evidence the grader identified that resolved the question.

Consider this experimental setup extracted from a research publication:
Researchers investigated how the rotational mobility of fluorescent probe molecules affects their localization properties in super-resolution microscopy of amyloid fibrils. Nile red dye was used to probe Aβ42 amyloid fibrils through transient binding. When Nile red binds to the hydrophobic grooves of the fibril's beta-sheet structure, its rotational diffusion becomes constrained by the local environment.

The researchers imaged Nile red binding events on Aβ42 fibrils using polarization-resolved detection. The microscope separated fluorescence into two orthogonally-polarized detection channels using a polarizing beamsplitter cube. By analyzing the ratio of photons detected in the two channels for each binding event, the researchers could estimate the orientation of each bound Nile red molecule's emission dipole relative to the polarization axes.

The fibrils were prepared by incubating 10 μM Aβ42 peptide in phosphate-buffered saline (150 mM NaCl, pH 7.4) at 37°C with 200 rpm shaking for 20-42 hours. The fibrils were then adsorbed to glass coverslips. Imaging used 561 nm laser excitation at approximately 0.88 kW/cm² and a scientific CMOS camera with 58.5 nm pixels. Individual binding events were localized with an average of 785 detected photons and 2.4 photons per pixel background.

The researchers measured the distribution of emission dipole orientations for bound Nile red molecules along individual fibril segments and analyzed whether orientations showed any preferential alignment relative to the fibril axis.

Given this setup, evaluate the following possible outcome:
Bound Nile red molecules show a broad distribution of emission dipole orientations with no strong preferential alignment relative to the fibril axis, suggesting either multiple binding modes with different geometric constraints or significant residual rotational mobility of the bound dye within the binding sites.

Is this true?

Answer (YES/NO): NO